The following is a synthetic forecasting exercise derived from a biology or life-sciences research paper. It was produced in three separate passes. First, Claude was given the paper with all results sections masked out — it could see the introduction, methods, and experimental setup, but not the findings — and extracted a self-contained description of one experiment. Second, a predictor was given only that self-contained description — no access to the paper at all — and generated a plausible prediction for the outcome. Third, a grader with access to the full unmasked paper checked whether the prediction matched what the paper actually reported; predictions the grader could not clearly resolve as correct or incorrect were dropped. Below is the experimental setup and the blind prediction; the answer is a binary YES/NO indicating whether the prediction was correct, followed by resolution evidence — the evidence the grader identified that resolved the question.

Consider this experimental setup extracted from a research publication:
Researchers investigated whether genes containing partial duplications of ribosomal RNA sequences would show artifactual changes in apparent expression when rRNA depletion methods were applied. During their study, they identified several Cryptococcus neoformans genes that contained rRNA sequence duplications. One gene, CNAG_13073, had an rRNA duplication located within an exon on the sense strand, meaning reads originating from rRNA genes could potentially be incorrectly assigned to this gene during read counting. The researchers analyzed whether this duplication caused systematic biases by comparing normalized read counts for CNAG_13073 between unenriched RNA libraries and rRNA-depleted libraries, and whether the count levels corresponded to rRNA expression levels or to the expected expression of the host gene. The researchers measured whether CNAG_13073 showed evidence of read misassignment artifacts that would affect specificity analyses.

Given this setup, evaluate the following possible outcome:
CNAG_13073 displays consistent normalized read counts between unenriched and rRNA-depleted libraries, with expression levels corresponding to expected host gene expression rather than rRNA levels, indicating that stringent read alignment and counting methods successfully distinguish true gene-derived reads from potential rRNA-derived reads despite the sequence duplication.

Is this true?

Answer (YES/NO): NO